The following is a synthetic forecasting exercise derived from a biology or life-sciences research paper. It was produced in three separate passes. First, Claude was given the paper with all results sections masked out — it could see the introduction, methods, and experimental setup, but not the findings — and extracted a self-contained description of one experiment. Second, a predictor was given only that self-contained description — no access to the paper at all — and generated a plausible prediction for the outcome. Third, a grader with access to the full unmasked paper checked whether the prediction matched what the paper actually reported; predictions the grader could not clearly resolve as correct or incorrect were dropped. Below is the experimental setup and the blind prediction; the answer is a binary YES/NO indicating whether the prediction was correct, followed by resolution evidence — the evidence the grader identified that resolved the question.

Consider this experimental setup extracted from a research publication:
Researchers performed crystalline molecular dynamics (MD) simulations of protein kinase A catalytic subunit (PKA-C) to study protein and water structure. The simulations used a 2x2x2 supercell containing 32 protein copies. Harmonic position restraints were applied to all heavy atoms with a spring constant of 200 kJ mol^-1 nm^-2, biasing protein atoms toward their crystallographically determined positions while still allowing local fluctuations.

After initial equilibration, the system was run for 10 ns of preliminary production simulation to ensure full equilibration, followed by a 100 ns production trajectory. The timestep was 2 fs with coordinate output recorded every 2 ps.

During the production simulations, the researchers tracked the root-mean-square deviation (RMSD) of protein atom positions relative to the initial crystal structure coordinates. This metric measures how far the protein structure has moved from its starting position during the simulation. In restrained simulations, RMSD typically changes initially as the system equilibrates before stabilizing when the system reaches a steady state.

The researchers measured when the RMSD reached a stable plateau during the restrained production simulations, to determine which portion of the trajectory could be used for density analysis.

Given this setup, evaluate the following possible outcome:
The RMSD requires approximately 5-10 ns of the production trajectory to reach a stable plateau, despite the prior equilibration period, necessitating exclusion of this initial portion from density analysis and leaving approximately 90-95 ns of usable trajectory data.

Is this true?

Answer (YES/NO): NO